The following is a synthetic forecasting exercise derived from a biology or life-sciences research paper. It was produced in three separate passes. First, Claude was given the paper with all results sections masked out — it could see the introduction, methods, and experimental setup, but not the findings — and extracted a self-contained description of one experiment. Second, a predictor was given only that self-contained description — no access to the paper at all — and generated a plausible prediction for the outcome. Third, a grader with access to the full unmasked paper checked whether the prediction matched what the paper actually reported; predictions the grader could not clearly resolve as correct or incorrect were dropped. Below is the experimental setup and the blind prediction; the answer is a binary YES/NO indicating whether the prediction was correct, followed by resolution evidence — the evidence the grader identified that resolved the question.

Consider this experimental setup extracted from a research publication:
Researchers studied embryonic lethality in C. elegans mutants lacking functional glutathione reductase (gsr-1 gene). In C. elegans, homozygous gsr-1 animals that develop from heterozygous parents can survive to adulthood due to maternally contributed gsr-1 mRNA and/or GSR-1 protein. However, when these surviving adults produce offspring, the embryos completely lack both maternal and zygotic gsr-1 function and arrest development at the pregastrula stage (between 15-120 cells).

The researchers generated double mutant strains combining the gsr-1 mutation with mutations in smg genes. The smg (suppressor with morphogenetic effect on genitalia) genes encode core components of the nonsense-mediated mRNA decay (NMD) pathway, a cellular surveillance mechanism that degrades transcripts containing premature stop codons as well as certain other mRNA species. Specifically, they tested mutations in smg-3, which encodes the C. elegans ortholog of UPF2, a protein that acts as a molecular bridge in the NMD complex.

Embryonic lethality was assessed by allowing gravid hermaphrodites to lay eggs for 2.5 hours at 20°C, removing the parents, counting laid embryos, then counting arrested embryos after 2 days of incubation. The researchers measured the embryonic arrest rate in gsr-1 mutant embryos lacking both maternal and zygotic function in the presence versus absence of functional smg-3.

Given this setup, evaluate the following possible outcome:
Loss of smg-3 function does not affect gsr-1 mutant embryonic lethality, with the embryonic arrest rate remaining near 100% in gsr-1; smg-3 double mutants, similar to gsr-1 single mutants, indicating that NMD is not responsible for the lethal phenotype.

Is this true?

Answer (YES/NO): NO